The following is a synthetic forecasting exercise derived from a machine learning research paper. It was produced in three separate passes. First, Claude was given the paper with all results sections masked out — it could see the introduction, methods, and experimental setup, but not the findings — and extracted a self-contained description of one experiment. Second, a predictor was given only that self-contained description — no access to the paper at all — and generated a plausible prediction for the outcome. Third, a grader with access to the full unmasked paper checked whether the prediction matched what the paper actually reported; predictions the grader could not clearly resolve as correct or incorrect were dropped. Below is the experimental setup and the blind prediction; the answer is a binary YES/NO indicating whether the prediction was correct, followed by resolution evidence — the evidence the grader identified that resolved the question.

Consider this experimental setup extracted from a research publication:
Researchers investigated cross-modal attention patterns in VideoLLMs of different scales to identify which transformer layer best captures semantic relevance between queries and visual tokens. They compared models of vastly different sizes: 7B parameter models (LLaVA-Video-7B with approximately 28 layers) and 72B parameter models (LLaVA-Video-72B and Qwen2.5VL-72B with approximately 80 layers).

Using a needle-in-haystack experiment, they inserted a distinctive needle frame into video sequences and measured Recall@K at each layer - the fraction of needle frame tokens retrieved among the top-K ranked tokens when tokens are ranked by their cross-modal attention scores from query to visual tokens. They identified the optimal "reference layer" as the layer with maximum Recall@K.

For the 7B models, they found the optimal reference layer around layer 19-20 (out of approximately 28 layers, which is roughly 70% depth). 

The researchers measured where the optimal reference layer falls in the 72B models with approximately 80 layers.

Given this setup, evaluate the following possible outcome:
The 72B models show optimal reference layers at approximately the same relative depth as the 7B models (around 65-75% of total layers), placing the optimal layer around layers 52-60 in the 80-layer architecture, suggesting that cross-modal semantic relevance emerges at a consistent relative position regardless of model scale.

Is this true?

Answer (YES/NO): YES